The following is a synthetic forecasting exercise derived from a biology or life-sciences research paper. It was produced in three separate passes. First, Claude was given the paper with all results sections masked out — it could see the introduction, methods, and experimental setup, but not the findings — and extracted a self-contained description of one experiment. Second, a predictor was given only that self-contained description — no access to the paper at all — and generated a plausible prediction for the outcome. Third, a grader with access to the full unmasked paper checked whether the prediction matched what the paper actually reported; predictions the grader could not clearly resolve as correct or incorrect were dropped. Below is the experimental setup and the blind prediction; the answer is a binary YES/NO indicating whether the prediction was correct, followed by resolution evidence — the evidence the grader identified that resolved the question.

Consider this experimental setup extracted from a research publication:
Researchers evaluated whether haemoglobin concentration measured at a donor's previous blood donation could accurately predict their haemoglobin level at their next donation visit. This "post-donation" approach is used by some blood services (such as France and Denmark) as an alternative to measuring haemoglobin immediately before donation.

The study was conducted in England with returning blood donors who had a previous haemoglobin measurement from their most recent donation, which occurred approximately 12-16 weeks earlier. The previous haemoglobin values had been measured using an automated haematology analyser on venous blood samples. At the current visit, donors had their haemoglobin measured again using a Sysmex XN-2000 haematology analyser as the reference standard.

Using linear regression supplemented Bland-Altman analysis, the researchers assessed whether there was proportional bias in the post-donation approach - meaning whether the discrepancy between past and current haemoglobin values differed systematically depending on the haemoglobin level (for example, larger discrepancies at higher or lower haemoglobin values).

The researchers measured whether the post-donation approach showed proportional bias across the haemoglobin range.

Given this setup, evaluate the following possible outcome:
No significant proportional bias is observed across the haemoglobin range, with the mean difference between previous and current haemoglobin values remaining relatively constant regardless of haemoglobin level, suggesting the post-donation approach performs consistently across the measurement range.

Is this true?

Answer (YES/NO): NO